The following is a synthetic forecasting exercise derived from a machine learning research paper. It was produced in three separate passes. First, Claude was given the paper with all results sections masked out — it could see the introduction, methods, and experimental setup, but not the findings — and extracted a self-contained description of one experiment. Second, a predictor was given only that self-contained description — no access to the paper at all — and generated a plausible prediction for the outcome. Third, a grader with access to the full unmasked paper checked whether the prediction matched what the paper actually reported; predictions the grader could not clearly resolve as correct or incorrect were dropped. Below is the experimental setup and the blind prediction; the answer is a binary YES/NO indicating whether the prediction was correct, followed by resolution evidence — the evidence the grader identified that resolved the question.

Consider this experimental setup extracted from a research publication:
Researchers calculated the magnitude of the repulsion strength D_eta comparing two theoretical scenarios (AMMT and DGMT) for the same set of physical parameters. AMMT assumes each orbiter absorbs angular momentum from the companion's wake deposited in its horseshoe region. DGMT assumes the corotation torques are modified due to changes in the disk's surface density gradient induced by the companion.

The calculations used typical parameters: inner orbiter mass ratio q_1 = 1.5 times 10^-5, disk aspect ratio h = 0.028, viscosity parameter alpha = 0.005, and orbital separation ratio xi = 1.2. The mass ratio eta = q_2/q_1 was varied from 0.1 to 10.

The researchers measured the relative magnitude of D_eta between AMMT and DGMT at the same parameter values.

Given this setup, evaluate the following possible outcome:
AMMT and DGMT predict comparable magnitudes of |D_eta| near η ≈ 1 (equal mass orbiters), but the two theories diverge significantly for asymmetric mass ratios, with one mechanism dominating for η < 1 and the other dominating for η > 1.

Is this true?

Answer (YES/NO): NO